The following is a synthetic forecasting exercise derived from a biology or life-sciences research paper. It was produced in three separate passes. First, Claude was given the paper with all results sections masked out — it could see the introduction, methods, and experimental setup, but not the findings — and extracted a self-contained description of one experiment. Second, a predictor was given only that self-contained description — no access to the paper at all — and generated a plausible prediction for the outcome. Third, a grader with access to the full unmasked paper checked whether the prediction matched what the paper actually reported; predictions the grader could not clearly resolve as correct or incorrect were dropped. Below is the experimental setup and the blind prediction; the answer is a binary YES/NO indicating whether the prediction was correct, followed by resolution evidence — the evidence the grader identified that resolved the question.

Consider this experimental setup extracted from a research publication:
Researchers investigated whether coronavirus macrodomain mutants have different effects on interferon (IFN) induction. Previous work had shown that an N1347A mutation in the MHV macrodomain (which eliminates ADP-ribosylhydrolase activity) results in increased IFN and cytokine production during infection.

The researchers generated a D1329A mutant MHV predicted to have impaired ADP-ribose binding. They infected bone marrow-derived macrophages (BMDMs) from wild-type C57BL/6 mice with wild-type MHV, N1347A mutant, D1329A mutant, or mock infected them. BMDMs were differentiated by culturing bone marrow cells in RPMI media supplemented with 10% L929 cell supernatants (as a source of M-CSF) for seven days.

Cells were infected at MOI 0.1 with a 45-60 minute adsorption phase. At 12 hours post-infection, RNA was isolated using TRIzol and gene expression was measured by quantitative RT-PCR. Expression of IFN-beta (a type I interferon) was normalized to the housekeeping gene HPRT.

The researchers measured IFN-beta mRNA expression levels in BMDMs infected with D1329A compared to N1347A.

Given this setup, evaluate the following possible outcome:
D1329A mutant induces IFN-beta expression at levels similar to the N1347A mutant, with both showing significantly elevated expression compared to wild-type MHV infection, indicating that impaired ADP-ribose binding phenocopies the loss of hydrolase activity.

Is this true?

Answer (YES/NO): NO